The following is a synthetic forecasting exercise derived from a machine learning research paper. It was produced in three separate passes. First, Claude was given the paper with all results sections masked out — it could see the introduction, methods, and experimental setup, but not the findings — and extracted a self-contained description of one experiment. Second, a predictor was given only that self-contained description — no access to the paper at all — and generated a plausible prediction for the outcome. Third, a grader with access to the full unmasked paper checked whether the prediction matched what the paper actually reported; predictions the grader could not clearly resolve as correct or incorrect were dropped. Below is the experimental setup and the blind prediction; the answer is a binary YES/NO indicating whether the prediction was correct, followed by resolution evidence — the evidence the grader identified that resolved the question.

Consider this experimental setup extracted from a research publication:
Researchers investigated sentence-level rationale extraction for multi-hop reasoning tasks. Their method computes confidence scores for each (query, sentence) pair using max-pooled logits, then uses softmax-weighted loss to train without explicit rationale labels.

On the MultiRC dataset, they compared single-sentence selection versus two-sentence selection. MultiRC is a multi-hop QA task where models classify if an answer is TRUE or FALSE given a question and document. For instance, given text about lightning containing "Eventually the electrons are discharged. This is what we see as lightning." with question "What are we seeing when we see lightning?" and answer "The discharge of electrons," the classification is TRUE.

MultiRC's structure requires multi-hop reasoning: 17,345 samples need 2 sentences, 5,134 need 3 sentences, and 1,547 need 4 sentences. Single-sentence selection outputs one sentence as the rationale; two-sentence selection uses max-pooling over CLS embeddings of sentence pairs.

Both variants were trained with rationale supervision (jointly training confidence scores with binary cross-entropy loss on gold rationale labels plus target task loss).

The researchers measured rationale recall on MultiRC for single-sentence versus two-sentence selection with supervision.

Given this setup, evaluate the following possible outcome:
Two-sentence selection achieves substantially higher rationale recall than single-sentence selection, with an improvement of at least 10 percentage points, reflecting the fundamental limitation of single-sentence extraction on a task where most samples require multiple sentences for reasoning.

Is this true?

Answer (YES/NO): NO